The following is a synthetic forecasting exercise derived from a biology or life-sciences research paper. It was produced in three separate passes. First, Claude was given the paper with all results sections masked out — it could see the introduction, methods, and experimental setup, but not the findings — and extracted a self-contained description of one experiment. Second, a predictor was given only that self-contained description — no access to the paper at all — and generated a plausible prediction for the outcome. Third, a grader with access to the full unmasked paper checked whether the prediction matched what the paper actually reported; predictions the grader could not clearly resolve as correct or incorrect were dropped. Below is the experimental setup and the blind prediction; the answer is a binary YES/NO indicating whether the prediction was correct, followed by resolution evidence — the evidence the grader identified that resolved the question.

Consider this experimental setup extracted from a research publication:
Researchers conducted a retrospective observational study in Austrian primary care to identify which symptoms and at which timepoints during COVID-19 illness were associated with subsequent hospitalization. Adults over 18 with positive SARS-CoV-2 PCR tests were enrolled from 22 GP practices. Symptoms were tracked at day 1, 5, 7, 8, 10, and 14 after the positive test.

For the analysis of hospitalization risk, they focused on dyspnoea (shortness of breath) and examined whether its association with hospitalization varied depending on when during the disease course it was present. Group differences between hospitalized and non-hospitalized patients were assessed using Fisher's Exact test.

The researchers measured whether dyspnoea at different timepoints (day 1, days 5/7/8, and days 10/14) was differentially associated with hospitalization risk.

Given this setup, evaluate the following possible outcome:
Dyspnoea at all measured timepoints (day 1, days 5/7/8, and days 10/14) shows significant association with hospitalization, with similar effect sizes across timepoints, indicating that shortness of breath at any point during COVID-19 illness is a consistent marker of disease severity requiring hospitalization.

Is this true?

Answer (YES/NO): NO